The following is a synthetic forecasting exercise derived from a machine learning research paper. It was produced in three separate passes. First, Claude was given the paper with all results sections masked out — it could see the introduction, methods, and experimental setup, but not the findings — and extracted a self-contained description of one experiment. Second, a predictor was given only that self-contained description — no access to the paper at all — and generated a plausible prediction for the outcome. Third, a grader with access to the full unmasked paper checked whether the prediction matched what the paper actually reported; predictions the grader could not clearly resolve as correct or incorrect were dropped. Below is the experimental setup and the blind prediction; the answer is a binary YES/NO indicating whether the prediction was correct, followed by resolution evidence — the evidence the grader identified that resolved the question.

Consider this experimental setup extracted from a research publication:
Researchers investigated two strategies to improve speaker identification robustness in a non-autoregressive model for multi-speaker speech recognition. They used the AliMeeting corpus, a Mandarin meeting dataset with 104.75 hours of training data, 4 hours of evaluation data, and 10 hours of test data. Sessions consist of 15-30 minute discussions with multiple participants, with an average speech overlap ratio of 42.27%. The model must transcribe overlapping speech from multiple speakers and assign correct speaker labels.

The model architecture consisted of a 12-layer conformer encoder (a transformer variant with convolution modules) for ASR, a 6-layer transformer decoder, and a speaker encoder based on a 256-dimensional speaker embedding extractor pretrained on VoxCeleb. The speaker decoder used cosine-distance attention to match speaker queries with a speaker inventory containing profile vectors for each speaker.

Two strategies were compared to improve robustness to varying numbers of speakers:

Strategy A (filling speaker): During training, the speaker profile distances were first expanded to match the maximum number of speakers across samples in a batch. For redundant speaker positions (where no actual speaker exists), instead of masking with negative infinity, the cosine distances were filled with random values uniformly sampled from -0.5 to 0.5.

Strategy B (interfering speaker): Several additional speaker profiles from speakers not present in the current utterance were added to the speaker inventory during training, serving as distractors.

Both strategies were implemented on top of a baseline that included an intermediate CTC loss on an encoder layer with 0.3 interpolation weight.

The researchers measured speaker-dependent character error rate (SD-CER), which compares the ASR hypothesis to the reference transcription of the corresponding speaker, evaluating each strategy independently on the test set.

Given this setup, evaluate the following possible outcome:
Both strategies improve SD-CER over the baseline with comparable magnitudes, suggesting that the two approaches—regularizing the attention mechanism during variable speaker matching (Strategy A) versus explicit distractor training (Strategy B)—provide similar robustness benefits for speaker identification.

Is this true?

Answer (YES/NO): YES